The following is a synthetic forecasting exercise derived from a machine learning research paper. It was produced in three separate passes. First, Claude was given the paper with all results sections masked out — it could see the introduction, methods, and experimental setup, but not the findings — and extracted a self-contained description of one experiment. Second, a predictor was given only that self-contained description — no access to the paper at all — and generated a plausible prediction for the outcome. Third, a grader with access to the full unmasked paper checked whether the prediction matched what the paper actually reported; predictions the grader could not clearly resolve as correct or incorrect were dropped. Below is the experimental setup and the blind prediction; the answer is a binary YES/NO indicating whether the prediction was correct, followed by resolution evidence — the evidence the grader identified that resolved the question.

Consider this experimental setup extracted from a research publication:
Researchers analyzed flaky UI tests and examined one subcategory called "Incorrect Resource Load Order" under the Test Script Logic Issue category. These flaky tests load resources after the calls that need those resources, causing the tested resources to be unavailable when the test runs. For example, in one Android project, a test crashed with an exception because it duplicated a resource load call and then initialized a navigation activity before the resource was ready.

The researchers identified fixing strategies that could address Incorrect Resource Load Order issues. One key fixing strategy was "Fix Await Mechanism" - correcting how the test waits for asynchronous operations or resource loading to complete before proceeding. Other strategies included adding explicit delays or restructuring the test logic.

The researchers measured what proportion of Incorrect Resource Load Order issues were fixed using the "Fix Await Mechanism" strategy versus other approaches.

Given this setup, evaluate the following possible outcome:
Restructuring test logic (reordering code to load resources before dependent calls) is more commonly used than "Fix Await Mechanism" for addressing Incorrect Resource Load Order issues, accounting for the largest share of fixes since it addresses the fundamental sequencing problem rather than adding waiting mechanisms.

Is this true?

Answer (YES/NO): NO